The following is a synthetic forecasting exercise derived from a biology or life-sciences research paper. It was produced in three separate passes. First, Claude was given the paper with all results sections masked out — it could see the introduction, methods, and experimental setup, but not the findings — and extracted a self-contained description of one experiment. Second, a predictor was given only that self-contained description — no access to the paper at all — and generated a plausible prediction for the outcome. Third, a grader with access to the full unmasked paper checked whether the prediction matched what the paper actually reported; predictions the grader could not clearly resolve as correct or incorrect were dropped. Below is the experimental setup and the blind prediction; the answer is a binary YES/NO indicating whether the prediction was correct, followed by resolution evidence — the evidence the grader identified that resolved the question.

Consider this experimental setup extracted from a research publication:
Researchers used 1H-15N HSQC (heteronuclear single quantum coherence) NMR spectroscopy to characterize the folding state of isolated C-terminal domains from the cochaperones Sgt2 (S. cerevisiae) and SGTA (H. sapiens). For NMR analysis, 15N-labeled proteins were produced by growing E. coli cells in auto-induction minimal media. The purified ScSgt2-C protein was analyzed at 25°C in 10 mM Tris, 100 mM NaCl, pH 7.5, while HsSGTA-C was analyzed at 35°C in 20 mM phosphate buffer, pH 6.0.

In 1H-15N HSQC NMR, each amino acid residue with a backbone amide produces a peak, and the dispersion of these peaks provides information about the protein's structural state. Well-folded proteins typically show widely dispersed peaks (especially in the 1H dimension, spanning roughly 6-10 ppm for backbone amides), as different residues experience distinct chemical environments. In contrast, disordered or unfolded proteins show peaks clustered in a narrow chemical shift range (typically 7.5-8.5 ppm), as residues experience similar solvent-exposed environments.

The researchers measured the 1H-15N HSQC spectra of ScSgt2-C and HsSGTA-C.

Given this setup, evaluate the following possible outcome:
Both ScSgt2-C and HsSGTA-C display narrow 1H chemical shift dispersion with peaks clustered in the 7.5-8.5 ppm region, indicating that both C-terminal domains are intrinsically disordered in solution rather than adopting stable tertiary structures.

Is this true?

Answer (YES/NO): YES